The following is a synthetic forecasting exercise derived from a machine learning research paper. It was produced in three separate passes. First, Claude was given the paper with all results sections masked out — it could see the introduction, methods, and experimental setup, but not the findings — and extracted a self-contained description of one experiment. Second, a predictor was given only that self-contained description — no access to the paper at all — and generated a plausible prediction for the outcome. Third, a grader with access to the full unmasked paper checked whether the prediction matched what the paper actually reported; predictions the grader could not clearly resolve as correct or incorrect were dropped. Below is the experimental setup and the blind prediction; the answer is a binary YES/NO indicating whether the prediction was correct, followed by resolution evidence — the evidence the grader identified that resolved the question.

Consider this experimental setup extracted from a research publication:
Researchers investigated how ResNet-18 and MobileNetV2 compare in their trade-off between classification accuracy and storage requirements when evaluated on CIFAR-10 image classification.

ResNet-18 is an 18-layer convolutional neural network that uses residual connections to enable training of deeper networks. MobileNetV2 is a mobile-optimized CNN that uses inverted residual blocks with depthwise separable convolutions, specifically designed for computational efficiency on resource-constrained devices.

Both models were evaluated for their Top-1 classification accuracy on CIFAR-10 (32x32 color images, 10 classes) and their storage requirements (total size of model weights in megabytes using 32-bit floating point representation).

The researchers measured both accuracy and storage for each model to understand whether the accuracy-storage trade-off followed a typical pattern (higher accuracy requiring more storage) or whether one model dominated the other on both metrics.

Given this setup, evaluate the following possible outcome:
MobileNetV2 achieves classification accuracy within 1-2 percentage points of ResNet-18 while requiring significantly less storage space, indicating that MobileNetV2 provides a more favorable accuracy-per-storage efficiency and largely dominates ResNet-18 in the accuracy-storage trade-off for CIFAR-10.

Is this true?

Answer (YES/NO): NO